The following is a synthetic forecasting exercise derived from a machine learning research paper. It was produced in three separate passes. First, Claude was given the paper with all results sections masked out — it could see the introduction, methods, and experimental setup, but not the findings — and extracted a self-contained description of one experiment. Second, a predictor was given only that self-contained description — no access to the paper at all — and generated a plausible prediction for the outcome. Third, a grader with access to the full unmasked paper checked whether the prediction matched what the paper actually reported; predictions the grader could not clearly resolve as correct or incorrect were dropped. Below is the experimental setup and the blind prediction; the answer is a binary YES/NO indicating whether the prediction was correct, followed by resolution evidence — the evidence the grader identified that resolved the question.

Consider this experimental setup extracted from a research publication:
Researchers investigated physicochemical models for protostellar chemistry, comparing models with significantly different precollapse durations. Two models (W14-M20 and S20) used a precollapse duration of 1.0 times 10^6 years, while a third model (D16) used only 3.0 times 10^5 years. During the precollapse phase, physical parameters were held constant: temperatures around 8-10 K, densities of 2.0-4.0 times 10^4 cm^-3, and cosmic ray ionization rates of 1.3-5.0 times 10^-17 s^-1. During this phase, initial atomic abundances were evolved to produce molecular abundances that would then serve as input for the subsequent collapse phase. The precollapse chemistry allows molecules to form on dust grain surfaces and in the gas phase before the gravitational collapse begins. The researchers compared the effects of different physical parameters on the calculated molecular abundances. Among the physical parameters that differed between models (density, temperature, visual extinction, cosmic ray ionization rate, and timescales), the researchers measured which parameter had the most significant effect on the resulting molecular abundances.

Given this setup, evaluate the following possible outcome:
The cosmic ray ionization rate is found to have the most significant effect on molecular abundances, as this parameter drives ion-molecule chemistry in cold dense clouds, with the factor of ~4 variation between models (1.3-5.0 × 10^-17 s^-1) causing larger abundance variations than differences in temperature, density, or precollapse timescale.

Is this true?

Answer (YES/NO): NO